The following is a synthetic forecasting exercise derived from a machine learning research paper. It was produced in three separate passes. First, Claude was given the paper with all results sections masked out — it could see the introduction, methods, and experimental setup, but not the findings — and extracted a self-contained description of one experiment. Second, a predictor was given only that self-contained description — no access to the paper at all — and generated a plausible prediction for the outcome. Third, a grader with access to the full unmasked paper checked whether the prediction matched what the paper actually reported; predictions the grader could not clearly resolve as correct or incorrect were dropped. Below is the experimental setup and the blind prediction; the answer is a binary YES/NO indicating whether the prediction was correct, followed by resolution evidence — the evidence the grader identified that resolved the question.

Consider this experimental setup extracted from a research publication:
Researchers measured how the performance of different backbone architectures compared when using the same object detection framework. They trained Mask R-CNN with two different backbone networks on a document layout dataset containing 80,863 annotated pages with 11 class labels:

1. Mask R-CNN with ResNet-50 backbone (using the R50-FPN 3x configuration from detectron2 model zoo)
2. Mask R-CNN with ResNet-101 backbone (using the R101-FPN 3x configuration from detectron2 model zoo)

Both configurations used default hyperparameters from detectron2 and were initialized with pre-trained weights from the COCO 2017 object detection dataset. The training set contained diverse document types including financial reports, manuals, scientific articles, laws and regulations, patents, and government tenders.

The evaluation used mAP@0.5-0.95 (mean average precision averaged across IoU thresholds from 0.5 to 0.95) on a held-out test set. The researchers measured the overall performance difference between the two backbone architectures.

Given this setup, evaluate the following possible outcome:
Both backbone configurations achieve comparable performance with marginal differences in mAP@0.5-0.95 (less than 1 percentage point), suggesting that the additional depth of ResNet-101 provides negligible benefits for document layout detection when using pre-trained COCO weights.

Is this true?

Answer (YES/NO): NO